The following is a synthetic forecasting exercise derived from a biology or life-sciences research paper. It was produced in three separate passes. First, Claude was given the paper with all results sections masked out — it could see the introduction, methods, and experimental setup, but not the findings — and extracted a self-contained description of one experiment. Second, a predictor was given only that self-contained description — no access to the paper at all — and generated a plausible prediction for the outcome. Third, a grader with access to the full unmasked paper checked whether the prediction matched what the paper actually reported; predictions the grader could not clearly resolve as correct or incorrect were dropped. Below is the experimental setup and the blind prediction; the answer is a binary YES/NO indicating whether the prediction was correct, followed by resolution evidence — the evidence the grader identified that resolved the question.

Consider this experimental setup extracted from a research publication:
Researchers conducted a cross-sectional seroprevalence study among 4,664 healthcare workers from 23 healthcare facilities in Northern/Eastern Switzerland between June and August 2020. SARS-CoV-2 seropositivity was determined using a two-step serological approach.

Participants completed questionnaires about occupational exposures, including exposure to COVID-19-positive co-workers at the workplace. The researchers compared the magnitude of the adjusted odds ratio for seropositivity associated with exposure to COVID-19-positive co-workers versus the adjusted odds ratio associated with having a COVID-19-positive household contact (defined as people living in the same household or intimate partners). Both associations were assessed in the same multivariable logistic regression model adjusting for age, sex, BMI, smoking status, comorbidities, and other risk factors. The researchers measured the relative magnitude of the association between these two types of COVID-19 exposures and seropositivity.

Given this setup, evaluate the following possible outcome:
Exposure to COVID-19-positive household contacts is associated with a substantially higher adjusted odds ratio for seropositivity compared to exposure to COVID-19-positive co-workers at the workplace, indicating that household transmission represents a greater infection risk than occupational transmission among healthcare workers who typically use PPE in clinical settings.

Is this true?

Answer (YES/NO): YES